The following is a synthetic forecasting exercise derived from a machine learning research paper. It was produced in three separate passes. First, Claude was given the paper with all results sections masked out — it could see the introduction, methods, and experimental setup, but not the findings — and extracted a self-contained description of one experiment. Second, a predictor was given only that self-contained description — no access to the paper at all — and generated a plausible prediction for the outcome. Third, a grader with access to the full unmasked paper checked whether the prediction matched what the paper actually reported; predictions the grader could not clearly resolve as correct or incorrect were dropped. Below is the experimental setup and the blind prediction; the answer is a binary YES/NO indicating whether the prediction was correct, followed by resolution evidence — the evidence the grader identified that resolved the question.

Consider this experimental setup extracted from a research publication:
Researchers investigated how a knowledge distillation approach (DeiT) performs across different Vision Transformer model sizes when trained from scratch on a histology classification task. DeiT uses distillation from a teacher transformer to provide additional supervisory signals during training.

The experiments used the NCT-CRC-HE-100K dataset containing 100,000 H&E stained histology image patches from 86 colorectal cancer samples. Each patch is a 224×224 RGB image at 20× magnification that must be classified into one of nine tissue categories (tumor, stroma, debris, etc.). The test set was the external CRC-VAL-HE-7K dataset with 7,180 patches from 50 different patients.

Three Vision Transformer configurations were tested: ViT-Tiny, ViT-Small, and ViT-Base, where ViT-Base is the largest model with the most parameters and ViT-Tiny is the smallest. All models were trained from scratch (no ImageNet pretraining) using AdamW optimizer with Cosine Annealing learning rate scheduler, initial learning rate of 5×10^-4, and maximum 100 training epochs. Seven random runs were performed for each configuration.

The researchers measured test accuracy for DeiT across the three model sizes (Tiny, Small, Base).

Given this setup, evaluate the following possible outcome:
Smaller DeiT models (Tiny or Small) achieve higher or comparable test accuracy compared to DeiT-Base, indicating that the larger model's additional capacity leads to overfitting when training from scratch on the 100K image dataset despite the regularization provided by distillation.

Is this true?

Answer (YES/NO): YES